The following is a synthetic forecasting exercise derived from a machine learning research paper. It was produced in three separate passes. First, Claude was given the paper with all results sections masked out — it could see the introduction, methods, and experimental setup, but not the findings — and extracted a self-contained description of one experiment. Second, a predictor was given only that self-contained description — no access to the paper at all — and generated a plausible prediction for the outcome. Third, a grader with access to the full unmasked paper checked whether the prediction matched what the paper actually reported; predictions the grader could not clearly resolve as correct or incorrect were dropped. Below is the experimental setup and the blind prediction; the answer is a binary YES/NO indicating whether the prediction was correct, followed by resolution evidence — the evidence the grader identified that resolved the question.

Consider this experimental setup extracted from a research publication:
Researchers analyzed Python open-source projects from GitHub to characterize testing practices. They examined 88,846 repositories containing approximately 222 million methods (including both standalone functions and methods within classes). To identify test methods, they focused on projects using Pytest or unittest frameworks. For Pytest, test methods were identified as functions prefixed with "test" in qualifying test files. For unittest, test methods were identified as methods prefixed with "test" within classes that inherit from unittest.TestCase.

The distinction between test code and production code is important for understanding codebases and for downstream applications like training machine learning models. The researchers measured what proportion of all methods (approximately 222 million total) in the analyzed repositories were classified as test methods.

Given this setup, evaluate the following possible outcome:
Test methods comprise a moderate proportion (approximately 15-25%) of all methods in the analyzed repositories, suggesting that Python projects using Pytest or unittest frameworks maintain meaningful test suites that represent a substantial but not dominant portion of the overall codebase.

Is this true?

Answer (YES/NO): NO